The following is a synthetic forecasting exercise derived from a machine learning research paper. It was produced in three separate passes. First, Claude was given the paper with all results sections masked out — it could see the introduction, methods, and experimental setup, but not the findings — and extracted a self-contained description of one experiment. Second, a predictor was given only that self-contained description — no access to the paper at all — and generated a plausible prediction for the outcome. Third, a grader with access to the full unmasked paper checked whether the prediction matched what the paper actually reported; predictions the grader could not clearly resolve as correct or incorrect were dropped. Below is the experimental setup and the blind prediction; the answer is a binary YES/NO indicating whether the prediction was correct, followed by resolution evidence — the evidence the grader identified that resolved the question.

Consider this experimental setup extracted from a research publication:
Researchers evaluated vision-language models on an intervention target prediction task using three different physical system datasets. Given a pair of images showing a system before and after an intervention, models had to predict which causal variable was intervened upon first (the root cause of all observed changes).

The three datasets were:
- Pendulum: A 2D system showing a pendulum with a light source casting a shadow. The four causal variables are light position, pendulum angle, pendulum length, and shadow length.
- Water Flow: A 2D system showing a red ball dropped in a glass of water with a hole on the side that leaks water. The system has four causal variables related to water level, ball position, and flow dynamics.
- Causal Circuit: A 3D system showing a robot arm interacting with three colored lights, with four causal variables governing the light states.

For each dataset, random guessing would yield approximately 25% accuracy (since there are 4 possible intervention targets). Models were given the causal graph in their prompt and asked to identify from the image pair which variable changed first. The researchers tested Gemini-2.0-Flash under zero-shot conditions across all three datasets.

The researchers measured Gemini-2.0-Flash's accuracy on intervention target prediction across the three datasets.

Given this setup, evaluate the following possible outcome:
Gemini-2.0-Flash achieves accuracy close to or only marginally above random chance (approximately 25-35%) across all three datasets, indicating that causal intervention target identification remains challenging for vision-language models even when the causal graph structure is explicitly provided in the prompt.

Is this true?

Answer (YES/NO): NO